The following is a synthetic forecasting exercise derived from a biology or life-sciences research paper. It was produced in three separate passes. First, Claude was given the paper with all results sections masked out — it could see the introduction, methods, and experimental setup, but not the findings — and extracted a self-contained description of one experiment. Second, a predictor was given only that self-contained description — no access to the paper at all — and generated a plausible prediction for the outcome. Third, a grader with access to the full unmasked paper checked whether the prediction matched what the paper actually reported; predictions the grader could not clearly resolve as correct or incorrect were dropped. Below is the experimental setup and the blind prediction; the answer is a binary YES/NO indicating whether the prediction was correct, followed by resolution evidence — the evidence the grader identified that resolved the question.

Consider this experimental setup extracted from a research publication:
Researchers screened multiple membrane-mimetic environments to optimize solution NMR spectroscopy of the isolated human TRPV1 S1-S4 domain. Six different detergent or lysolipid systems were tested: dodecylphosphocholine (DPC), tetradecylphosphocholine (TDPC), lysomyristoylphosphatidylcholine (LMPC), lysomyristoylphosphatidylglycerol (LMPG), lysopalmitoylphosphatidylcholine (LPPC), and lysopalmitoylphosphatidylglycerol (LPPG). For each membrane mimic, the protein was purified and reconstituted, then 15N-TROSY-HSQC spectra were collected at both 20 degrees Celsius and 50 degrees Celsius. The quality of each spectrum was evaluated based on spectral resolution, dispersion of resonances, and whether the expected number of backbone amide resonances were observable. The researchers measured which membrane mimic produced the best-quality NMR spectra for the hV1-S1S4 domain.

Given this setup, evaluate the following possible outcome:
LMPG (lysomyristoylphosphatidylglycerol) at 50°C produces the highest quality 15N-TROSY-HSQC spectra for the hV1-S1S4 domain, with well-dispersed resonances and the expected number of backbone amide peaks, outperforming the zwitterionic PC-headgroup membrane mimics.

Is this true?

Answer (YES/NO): NO